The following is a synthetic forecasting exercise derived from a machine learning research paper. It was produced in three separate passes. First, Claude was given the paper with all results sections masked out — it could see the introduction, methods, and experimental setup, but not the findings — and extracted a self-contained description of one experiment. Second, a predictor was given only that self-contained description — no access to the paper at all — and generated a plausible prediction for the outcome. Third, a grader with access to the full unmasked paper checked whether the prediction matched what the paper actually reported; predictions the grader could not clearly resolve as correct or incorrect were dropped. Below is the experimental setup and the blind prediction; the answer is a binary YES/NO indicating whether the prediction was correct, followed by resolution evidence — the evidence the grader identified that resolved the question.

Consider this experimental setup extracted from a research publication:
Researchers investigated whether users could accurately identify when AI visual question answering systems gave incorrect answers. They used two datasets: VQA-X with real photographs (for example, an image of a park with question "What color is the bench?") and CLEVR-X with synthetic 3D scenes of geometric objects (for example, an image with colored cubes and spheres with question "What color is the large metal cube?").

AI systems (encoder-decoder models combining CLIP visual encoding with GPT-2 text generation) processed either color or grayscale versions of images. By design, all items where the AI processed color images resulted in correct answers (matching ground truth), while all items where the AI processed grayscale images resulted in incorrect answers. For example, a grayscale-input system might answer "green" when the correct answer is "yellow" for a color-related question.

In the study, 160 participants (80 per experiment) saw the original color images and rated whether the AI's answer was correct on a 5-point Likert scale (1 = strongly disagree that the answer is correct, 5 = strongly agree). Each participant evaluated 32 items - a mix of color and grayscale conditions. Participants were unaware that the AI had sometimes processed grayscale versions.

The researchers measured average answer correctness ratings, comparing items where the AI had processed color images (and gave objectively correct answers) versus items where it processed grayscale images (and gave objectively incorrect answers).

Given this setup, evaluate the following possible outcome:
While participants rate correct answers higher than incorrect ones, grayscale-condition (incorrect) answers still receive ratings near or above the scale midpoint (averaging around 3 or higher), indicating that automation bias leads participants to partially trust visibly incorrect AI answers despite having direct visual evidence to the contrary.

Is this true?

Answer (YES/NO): NO